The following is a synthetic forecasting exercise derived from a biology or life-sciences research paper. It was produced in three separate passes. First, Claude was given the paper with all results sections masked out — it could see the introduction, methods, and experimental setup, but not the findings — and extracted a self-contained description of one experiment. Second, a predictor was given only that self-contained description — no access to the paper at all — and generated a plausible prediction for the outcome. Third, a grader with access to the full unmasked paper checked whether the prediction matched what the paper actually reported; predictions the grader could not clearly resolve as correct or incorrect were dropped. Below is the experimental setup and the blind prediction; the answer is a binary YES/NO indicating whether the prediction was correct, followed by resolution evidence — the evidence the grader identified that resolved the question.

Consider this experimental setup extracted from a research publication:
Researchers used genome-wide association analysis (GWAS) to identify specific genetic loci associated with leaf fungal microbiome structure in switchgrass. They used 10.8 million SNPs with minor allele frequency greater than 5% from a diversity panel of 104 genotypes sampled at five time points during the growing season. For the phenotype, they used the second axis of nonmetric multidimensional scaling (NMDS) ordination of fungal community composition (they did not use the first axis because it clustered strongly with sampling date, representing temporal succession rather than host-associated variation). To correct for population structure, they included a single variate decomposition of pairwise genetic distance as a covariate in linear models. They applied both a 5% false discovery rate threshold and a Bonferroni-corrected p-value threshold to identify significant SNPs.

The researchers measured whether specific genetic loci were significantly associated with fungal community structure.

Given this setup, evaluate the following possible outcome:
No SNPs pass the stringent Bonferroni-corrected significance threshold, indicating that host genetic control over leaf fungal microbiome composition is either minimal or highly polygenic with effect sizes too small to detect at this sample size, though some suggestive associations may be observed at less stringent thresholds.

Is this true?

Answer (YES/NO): NO